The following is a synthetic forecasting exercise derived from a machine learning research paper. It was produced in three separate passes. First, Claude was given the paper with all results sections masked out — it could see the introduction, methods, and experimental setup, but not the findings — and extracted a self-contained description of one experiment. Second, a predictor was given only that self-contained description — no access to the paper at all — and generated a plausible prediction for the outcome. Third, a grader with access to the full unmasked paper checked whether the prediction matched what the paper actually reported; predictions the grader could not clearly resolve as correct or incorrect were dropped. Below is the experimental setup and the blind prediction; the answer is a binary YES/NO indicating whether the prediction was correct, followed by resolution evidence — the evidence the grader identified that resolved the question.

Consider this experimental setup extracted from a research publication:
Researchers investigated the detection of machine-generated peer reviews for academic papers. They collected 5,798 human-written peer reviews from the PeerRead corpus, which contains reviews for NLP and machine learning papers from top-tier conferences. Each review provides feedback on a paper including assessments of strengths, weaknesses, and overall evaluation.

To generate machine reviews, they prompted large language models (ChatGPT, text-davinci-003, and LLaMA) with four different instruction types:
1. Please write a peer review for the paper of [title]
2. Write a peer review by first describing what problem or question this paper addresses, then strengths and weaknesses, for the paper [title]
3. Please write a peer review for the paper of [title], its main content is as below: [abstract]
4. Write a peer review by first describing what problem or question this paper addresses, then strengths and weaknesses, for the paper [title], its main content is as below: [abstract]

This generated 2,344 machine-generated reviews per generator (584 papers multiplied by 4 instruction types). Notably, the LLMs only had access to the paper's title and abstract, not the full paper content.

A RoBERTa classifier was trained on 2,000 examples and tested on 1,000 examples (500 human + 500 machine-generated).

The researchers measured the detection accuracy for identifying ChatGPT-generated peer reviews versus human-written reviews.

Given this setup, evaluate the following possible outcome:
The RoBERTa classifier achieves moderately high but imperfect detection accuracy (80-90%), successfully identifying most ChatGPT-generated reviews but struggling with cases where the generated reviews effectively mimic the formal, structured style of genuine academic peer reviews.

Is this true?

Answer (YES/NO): NO